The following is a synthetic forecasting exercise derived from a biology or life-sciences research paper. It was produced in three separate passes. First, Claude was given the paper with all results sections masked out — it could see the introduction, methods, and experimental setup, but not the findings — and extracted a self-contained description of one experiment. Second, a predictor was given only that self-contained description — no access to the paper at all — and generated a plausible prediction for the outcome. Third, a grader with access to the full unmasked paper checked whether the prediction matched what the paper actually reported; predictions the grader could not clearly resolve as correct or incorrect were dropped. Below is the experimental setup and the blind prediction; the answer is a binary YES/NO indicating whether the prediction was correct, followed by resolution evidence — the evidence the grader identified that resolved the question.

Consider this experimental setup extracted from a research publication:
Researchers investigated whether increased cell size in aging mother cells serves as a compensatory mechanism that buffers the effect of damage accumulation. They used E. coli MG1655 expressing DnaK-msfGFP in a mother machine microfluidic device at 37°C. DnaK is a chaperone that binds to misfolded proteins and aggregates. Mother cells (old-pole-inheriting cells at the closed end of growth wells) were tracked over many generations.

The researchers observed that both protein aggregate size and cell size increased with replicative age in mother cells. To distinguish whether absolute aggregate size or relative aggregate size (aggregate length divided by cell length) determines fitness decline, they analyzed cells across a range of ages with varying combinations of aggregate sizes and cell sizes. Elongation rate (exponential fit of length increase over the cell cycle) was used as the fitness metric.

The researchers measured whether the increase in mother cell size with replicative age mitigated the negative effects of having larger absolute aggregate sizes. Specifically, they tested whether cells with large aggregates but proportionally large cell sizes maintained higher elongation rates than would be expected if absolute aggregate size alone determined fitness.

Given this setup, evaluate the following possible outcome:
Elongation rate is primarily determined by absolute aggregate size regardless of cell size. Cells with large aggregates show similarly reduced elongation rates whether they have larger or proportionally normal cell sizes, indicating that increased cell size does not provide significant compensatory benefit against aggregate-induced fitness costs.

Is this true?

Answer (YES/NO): NO